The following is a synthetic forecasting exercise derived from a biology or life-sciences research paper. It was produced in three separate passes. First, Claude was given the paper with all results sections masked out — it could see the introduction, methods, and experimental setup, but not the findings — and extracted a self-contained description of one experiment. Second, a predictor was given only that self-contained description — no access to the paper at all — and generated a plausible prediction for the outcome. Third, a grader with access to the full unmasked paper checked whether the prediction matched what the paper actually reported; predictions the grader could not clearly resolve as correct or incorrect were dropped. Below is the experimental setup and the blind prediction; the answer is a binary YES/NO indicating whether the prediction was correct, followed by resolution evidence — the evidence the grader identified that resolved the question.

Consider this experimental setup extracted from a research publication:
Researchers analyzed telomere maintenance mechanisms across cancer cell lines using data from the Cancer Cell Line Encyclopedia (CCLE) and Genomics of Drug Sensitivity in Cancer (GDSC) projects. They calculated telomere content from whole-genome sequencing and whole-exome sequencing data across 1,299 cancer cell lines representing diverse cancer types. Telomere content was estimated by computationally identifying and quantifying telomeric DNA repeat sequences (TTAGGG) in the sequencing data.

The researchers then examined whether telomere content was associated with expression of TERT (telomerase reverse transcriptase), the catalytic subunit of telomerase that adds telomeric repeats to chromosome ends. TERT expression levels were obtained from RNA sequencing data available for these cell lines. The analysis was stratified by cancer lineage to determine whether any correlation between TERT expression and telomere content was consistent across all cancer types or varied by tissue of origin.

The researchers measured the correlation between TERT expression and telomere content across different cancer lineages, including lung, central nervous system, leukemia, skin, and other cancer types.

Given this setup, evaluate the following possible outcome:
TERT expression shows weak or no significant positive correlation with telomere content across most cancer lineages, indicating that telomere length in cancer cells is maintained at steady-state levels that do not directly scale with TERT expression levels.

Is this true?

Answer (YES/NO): YES